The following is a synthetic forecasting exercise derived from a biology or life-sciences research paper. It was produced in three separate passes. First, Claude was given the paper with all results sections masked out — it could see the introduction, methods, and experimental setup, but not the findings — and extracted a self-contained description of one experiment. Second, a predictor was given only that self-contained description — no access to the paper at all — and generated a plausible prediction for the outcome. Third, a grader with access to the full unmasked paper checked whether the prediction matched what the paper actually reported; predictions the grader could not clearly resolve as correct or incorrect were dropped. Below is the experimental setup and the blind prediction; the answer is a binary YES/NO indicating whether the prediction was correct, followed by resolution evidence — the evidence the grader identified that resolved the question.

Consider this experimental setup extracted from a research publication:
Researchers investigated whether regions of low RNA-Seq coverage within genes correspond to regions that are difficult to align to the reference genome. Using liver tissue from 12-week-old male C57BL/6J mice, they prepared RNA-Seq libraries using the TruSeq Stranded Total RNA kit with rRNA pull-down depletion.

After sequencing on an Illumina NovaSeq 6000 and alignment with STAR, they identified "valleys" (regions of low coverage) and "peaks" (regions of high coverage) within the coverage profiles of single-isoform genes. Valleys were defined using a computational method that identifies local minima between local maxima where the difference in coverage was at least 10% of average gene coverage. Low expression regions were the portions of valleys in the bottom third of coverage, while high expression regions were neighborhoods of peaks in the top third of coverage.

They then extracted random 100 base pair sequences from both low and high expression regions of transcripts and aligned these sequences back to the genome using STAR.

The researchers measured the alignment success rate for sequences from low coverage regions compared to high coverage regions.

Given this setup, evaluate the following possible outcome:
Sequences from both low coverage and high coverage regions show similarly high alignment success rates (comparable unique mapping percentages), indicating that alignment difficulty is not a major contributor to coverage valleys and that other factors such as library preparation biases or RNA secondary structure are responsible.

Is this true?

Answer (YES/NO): NO